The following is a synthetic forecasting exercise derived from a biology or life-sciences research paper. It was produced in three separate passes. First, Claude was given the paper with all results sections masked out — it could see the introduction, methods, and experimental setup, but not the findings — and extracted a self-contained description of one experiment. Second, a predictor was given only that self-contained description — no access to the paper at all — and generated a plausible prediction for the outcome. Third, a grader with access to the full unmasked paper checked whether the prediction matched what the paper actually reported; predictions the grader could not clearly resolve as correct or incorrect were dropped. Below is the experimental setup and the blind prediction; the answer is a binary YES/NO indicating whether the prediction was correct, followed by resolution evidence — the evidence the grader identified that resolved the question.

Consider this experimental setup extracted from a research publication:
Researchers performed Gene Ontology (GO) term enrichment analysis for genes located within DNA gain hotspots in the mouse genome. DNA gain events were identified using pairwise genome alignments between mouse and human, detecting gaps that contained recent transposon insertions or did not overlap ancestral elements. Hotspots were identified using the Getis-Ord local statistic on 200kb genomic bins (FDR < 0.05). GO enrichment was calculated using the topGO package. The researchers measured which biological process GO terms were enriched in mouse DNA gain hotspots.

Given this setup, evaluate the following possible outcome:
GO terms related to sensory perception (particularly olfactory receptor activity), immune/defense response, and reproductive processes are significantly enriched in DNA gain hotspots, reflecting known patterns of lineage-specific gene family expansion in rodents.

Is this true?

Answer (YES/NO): NO